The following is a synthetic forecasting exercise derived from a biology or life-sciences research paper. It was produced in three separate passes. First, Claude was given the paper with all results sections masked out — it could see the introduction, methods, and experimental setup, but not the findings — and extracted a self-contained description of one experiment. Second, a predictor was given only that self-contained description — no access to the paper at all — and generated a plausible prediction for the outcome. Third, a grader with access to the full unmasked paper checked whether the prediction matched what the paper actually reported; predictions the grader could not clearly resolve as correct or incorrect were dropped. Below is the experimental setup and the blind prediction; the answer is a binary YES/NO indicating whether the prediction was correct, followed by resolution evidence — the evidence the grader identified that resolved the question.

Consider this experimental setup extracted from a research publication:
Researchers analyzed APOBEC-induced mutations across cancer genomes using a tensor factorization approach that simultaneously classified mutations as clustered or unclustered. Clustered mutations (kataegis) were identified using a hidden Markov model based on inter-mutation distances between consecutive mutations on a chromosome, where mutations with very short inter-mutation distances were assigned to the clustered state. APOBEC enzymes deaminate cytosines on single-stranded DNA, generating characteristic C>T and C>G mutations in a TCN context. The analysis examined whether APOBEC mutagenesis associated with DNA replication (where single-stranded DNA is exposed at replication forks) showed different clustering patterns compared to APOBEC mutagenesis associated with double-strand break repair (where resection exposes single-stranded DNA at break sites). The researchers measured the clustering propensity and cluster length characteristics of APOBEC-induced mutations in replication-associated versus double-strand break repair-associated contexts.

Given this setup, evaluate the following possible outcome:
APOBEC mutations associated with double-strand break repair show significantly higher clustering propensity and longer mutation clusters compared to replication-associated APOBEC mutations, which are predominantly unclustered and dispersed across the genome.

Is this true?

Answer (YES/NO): YES